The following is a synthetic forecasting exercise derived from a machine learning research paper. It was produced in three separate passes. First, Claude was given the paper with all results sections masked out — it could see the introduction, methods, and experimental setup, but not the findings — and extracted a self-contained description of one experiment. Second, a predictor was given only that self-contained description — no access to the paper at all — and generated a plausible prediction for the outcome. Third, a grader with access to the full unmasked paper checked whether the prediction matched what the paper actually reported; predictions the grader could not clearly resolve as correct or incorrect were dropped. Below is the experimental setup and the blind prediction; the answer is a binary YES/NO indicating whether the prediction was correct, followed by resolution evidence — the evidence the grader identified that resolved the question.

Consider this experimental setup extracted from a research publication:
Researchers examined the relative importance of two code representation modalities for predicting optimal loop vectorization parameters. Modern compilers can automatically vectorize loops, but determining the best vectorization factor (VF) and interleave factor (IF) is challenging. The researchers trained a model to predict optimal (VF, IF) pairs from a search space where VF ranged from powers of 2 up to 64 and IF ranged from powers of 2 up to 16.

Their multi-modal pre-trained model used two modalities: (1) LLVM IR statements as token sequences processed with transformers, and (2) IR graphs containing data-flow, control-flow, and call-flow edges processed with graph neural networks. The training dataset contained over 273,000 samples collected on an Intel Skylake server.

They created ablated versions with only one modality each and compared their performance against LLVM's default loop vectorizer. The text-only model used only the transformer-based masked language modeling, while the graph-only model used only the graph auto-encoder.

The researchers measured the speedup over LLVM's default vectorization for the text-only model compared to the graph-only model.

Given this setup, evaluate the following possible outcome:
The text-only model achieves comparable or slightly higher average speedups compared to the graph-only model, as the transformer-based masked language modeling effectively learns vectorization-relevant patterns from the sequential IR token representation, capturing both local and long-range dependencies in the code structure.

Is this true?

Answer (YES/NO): NO